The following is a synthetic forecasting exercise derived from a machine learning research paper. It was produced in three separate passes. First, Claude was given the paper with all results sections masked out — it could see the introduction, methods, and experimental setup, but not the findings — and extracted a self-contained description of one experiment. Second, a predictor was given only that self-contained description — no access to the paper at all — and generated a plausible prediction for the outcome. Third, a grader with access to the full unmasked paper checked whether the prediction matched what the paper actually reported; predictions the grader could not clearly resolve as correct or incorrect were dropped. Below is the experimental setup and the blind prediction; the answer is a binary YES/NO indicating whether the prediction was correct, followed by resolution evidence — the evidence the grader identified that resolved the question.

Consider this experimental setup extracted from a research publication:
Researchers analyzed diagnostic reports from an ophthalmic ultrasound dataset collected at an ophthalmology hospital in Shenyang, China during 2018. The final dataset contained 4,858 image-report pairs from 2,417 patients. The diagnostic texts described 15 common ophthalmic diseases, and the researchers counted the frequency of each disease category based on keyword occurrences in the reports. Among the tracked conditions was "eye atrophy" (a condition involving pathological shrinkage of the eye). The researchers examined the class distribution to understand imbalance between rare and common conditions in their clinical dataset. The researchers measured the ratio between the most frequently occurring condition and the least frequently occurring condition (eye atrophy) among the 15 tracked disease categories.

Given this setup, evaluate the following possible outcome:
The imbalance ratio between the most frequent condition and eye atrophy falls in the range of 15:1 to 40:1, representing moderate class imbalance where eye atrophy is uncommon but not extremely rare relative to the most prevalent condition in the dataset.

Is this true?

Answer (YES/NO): NO